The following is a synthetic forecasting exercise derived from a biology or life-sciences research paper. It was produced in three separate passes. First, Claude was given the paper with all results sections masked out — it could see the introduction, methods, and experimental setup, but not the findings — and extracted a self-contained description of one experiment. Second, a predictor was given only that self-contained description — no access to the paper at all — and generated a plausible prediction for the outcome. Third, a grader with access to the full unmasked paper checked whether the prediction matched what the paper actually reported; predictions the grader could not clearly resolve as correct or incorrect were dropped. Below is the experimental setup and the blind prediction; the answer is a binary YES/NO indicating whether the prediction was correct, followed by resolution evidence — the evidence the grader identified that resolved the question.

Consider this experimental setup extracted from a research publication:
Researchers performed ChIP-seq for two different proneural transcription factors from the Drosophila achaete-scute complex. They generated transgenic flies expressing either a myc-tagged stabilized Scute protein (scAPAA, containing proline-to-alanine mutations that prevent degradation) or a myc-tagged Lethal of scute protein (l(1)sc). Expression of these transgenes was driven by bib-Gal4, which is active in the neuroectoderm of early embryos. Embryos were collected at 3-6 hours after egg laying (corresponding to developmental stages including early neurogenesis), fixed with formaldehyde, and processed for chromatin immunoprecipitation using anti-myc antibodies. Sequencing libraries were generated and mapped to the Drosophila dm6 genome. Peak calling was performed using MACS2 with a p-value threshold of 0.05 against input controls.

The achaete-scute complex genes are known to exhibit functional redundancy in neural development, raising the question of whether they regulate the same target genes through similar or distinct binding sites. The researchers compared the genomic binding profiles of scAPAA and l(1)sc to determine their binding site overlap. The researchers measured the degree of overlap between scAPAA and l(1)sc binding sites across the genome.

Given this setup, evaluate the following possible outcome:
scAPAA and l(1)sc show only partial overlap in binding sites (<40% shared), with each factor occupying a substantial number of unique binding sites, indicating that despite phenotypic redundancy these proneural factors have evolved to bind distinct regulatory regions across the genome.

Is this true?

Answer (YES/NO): NO